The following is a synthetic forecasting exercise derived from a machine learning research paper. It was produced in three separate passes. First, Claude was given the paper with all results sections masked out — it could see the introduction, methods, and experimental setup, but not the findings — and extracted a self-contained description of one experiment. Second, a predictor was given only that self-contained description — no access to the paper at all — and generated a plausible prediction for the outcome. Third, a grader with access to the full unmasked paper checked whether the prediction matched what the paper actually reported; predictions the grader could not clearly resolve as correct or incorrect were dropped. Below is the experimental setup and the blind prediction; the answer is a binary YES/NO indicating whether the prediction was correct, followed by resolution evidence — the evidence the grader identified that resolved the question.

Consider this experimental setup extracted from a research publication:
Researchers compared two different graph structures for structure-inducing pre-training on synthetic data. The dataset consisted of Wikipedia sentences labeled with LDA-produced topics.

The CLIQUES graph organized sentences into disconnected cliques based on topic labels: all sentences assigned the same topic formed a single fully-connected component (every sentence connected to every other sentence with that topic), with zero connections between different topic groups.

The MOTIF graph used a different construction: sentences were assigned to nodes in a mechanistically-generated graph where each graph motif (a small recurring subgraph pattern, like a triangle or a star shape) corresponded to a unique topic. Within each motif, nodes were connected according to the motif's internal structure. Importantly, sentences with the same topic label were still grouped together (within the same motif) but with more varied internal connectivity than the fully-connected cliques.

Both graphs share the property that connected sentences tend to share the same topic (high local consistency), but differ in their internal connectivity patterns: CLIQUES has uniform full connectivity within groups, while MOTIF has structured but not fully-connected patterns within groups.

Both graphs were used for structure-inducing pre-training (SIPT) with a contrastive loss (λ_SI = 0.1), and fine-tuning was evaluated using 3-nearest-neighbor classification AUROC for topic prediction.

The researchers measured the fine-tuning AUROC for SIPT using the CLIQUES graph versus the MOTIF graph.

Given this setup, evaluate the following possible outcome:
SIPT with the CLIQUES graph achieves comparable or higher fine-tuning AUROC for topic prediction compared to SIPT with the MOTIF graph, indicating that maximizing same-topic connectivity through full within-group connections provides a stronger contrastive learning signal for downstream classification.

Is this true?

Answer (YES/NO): YES